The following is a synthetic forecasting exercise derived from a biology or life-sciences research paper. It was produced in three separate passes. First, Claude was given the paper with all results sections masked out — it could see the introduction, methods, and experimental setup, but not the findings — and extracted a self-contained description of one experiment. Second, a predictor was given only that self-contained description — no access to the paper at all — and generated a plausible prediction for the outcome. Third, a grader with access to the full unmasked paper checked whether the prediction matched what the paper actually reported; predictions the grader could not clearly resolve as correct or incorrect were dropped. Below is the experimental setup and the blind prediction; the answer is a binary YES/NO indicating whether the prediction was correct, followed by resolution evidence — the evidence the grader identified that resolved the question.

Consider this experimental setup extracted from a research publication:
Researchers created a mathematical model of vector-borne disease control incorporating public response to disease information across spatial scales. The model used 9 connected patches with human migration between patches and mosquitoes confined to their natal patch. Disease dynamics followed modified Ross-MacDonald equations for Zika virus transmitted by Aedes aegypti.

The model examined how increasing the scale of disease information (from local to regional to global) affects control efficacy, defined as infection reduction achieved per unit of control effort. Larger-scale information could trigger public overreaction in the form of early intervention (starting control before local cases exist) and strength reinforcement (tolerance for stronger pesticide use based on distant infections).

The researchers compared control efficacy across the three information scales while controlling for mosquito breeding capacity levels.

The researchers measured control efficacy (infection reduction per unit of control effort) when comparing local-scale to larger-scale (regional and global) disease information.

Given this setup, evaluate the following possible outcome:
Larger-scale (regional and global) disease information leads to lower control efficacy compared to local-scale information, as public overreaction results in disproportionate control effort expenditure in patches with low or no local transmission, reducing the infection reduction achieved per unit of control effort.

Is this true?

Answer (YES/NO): YES